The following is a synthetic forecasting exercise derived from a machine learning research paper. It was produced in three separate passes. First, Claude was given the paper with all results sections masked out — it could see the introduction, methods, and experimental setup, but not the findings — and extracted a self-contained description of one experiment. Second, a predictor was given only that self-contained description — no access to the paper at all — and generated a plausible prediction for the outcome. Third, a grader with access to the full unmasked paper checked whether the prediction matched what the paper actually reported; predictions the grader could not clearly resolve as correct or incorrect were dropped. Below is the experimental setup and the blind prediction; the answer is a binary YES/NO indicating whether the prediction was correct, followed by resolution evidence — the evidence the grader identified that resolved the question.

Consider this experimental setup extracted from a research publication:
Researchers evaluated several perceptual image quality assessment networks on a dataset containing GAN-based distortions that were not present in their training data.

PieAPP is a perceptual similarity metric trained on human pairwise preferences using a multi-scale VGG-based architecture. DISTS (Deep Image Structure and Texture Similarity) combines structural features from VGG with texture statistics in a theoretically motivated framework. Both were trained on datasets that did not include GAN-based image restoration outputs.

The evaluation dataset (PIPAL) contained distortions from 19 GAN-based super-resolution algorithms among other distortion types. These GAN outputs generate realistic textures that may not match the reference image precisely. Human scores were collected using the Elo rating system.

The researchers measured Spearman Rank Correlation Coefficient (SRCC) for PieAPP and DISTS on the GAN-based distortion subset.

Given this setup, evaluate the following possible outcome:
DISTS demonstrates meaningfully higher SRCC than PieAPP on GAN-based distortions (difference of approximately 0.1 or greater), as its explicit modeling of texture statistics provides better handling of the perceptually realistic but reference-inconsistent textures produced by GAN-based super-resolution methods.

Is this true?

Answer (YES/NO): NO